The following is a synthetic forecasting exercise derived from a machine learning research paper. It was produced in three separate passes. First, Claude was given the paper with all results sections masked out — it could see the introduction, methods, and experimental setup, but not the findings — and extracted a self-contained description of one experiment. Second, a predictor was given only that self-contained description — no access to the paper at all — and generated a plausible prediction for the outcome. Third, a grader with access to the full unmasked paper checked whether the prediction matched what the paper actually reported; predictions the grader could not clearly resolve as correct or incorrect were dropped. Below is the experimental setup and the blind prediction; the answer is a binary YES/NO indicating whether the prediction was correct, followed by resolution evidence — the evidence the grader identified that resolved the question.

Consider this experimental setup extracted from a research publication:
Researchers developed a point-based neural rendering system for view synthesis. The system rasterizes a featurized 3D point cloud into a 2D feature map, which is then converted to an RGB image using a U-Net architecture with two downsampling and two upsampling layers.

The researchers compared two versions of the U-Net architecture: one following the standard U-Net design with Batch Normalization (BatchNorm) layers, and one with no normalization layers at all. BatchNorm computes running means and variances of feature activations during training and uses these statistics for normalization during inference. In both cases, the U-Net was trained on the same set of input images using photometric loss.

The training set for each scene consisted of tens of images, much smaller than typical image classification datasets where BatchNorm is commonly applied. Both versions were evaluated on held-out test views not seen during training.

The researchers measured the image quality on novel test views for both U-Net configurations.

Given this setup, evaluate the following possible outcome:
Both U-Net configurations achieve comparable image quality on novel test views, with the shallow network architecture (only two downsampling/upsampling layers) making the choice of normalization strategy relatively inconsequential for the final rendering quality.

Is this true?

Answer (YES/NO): NO